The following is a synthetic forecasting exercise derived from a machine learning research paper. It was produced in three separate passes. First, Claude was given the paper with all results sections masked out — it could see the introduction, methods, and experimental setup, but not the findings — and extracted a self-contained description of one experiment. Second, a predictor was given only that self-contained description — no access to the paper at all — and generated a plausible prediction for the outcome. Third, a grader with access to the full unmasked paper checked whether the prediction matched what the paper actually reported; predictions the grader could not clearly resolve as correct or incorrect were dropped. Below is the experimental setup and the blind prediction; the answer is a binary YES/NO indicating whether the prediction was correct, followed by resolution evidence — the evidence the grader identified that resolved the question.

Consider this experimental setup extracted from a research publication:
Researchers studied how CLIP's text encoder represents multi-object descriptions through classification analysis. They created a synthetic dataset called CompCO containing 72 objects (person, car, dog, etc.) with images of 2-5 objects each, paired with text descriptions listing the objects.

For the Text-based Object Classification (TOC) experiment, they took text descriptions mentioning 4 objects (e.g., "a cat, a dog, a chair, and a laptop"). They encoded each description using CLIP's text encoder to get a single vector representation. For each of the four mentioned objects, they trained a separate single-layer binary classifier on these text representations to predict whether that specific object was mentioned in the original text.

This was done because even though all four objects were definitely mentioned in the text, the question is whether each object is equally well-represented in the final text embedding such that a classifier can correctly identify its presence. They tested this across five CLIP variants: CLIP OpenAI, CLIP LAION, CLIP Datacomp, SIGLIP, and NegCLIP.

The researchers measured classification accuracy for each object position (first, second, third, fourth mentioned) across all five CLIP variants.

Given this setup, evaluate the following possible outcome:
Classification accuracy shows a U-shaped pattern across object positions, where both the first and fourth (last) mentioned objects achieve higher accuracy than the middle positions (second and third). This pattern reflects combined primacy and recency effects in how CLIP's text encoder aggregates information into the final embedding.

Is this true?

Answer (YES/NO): NO